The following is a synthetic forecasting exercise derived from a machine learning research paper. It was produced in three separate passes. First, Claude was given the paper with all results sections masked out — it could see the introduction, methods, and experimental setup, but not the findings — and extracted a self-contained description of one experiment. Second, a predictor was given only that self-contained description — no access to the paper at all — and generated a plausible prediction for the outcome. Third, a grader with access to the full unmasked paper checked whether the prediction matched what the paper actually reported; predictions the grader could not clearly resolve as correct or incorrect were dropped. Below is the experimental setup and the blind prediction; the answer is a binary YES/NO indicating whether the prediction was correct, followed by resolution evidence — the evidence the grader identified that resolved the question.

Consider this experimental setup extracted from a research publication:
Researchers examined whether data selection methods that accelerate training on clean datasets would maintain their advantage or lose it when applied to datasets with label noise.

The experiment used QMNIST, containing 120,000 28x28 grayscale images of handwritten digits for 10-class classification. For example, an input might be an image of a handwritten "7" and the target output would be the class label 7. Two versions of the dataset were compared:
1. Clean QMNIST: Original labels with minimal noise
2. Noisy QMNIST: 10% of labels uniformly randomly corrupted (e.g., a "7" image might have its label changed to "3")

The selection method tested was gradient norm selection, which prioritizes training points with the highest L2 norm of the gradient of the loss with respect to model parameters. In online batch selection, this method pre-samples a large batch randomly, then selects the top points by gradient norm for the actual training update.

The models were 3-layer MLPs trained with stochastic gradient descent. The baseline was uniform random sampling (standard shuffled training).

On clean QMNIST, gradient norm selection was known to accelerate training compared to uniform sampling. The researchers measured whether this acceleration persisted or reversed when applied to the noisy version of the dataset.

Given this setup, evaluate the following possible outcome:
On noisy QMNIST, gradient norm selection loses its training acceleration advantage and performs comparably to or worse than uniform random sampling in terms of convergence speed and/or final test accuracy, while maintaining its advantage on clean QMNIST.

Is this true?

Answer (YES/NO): YES